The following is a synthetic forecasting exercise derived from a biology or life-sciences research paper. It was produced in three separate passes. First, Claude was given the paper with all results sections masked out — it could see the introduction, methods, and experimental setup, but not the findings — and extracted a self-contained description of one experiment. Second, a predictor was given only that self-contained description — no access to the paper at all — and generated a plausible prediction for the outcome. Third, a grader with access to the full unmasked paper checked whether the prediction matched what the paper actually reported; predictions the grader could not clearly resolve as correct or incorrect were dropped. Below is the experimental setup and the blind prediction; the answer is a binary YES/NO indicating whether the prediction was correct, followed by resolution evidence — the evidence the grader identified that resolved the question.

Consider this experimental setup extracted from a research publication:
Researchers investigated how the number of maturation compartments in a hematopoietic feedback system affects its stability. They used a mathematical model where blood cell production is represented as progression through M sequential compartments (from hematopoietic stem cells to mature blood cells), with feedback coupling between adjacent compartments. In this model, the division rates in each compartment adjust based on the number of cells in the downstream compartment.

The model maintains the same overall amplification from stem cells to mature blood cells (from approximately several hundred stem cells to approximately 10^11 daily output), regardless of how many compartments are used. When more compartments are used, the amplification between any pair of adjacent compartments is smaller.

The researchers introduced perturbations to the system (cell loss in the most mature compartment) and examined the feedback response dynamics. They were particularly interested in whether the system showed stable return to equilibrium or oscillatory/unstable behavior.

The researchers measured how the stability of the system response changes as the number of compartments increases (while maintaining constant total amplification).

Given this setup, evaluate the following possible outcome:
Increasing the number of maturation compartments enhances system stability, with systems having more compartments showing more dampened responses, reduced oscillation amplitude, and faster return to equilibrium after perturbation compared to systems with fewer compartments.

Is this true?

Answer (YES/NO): YES